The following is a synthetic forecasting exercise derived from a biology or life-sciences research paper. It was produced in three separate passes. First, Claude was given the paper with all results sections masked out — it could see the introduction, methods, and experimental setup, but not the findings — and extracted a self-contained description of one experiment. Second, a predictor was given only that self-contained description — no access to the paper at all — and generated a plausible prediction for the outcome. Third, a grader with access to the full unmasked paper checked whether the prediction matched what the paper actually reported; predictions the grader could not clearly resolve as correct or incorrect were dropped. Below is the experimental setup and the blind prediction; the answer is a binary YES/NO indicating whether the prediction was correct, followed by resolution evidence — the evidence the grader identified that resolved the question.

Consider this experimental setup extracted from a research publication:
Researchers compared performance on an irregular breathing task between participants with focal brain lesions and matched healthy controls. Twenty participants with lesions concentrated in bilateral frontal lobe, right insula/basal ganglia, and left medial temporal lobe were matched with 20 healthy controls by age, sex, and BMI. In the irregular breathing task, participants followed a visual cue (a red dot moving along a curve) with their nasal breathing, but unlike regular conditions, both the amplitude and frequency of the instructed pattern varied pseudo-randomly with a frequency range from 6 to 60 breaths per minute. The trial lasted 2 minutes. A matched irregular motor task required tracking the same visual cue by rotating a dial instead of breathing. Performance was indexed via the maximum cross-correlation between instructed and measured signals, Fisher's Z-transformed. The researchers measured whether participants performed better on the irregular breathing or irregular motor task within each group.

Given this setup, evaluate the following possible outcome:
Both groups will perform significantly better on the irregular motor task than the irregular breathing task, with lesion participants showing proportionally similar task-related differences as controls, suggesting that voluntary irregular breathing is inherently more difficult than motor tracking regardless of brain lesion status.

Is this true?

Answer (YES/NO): NO